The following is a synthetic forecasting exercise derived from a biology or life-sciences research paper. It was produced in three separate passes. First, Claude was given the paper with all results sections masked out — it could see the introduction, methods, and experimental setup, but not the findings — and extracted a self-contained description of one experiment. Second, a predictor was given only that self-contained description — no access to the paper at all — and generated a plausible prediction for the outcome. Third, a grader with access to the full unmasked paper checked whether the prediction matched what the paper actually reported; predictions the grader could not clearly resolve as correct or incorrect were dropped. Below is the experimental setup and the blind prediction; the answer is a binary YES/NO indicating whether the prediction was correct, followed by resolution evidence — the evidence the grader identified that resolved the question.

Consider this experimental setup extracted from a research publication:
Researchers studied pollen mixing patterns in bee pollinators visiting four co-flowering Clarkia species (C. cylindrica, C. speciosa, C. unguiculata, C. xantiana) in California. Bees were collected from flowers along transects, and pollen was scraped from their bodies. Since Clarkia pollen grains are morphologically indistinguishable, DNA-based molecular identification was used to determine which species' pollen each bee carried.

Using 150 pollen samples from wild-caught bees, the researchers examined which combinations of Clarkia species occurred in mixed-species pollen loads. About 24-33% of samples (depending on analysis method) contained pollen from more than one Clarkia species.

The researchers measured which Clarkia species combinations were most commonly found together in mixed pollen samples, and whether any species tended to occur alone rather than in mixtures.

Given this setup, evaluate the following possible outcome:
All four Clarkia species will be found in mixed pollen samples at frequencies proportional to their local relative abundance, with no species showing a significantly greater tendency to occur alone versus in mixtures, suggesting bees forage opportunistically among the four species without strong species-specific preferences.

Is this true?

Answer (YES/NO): NO